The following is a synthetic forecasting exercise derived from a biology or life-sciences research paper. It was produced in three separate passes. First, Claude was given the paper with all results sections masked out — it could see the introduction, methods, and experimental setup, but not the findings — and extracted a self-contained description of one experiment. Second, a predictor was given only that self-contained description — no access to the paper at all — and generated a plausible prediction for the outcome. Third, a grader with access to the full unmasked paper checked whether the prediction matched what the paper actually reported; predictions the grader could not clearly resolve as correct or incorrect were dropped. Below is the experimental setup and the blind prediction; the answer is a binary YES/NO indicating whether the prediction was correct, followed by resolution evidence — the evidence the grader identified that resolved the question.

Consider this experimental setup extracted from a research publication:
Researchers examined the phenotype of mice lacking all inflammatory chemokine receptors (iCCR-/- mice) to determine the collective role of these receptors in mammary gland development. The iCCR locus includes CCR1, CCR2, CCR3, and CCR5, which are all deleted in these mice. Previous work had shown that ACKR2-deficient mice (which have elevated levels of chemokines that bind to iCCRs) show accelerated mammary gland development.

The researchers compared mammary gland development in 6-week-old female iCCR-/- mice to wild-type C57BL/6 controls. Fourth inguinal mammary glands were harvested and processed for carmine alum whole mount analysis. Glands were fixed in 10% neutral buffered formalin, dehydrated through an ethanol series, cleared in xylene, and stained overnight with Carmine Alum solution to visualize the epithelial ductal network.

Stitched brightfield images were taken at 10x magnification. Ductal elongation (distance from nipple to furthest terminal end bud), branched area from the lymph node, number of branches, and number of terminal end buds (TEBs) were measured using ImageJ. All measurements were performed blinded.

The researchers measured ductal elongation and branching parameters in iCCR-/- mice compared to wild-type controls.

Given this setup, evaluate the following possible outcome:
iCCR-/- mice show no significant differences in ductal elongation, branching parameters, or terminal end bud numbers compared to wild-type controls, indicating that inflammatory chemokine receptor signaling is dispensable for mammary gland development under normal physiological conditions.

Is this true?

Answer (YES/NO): NO